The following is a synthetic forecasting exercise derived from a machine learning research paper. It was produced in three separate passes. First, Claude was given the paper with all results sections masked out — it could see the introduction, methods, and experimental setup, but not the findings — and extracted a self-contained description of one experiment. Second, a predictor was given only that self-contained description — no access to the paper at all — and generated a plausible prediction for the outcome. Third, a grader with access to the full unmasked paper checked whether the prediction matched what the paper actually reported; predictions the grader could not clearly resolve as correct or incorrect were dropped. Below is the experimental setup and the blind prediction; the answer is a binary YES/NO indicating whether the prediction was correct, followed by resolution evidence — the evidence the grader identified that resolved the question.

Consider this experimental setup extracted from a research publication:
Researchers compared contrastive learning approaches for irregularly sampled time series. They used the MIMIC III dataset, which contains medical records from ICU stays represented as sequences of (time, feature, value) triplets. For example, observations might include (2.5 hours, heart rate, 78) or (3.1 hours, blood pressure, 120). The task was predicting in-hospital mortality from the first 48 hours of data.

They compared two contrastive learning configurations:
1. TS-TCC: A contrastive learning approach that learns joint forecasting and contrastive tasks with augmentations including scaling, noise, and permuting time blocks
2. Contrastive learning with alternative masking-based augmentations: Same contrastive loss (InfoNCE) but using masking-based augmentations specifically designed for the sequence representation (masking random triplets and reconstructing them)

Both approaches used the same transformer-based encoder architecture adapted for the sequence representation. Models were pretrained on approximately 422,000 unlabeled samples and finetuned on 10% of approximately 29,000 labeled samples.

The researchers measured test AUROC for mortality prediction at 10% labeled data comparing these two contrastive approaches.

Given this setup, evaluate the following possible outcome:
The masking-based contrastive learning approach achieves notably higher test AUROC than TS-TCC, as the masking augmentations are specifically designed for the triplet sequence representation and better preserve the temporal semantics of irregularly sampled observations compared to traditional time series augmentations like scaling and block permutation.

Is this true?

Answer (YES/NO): NO